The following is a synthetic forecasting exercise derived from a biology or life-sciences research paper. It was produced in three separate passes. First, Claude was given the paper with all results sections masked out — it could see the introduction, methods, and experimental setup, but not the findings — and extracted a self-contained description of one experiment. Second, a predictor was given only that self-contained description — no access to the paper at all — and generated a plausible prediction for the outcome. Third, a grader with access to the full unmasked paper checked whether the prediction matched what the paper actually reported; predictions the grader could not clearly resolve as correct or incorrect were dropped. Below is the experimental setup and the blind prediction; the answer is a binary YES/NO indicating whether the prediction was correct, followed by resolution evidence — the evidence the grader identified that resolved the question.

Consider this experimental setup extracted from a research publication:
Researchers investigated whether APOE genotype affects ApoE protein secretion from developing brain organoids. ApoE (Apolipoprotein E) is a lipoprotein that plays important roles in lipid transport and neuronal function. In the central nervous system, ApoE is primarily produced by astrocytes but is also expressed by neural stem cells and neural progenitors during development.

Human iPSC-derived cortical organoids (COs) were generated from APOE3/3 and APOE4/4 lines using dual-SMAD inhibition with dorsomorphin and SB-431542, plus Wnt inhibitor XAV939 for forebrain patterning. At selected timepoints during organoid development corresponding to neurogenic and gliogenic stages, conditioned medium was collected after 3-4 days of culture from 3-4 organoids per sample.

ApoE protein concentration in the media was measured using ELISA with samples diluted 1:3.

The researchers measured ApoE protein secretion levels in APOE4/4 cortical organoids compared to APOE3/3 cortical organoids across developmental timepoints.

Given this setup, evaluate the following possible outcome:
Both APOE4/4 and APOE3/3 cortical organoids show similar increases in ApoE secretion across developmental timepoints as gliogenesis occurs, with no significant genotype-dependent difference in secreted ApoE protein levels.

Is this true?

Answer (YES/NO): NO